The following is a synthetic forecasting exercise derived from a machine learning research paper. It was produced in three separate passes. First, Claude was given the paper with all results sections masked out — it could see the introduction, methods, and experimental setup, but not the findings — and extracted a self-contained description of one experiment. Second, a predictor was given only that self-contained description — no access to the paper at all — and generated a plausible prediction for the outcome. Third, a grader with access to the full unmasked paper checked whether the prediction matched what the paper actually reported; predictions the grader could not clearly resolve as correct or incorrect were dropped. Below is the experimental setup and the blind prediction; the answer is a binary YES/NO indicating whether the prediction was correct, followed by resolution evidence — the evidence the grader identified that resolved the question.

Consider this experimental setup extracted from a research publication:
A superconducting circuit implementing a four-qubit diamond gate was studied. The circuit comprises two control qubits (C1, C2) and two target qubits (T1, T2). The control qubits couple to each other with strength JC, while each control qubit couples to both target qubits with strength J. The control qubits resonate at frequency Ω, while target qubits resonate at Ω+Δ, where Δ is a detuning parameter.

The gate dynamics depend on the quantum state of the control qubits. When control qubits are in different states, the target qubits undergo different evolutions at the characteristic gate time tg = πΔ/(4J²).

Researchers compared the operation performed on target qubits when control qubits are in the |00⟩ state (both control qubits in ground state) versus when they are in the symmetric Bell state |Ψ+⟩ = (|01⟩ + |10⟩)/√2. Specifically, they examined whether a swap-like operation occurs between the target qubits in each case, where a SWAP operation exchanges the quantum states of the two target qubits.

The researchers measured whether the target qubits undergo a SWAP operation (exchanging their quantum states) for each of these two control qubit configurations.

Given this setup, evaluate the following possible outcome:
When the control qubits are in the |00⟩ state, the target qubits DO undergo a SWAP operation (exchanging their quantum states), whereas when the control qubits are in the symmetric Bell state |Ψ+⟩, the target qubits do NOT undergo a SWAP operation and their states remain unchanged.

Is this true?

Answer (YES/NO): YES